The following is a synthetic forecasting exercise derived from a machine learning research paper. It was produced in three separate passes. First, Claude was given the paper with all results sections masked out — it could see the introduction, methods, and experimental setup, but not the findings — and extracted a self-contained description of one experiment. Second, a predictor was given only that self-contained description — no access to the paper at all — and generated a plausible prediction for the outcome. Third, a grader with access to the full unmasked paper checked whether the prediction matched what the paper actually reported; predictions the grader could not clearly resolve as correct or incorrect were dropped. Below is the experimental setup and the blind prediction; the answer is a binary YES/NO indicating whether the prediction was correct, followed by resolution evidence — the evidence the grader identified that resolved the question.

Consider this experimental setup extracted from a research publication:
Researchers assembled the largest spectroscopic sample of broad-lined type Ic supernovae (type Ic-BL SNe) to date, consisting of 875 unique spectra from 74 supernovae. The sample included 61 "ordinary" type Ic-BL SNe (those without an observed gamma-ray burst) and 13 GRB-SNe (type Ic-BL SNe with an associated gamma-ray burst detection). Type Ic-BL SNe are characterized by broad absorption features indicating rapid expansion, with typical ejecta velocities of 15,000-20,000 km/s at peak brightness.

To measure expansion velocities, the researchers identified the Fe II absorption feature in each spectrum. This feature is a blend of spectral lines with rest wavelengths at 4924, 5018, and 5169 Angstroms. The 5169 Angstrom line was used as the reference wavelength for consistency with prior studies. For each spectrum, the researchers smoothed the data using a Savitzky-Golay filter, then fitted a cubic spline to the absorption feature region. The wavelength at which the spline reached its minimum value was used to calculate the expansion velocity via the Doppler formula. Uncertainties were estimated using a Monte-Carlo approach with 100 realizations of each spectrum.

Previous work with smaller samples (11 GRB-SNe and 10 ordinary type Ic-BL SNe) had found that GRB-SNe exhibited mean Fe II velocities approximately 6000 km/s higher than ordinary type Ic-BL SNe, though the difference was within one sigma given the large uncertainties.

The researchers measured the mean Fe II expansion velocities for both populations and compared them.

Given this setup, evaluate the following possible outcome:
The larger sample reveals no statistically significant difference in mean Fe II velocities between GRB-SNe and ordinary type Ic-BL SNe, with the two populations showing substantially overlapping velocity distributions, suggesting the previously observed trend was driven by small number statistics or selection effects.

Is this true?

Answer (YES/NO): YES